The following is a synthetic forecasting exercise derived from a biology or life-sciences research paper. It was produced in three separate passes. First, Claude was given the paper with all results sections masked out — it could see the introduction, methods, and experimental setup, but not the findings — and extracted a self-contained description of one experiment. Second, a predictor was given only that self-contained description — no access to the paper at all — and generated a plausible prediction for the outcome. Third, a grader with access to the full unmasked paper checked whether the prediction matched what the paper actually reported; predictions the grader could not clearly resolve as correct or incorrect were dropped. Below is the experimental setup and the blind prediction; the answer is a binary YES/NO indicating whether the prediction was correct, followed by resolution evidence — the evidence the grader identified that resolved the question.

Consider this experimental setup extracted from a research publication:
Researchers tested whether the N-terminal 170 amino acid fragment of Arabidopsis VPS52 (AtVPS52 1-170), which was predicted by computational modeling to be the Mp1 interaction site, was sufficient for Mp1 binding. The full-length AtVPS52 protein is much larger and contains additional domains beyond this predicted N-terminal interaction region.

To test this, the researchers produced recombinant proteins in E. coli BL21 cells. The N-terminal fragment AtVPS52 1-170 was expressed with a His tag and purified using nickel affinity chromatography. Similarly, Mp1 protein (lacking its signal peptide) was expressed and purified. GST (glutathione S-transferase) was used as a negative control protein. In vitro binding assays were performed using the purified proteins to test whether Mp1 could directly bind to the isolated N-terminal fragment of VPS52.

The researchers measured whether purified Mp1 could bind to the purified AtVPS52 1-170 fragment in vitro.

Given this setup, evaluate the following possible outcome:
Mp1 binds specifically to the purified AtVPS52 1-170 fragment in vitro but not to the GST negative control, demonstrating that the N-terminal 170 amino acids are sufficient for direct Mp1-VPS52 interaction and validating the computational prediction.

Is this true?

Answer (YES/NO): YES